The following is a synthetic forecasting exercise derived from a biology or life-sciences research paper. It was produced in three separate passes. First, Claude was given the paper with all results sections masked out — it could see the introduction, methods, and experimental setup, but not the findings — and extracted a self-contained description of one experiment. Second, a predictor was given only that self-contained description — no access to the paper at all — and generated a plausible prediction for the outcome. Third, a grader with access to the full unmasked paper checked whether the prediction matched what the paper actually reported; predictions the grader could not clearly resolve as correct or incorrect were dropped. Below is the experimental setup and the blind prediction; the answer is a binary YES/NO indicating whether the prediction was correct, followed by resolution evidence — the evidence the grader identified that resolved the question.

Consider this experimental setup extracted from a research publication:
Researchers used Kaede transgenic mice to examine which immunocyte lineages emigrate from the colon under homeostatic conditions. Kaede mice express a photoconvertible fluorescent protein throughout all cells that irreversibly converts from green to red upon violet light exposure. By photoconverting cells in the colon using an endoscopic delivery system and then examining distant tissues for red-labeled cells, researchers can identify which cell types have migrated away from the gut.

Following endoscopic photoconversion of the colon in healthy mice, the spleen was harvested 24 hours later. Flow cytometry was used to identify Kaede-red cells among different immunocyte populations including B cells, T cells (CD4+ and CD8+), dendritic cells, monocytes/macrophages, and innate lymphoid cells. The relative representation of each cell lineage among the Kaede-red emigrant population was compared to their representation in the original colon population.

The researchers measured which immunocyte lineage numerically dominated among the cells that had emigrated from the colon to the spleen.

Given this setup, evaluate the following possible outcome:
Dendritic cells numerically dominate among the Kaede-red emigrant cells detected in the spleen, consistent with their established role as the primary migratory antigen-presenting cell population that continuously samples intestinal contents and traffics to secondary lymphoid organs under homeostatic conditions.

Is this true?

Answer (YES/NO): NO